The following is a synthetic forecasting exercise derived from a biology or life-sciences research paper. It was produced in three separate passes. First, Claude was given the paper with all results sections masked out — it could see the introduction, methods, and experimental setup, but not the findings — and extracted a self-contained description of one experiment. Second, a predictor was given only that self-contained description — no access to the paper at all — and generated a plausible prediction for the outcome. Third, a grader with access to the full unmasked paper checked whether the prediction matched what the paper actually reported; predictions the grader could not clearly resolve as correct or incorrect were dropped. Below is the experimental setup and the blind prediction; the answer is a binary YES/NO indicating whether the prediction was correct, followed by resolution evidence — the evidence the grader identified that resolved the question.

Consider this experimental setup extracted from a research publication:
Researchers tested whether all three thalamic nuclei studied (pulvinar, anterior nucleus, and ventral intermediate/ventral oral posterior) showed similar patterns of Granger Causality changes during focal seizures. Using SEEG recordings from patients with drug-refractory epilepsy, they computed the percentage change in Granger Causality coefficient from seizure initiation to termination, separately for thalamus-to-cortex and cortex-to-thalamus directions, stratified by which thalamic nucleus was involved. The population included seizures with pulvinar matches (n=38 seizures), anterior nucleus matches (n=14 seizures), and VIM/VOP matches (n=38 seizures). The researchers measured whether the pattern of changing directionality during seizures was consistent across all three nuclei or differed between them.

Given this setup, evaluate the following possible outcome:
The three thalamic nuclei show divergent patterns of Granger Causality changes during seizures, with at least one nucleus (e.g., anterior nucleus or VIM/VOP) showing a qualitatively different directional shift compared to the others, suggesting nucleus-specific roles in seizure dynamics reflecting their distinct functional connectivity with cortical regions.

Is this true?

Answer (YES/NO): NO